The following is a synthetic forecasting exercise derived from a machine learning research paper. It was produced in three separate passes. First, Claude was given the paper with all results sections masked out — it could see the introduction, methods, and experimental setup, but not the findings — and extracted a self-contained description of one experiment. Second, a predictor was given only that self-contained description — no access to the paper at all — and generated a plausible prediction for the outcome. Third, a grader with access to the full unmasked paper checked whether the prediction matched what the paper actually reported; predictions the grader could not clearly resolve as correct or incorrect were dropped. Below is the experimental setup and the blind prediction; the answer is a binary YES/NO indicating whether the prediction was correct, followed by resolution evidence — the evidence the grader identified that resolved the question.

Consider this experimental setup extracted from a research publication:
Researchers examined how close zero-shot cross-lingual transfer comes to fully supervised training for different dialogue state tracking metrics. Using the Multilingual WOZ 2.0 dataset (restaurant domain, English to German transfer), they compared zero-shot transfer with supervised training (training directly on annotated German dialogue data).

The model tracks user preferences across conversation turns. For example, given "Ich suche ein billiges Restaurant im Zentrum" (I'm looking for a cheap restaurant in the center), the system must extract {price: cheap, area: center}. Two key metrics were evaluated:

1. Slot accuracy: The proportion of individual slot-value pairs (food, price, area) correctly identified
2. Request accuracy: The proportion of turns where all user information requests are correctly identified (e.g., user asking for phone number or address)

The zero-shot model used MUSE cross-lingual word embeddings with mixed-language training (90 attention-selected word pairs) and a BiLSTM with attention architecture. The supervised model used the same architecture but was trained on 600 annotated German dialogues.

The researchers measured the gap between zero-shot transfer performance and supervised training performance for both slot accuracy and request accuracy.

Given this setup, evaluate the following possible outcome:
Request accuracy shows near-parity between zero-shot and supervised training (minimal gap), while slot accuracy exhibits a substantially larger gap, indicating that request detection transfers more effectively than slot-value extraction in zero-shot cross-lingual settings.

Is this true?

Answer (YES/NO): YES